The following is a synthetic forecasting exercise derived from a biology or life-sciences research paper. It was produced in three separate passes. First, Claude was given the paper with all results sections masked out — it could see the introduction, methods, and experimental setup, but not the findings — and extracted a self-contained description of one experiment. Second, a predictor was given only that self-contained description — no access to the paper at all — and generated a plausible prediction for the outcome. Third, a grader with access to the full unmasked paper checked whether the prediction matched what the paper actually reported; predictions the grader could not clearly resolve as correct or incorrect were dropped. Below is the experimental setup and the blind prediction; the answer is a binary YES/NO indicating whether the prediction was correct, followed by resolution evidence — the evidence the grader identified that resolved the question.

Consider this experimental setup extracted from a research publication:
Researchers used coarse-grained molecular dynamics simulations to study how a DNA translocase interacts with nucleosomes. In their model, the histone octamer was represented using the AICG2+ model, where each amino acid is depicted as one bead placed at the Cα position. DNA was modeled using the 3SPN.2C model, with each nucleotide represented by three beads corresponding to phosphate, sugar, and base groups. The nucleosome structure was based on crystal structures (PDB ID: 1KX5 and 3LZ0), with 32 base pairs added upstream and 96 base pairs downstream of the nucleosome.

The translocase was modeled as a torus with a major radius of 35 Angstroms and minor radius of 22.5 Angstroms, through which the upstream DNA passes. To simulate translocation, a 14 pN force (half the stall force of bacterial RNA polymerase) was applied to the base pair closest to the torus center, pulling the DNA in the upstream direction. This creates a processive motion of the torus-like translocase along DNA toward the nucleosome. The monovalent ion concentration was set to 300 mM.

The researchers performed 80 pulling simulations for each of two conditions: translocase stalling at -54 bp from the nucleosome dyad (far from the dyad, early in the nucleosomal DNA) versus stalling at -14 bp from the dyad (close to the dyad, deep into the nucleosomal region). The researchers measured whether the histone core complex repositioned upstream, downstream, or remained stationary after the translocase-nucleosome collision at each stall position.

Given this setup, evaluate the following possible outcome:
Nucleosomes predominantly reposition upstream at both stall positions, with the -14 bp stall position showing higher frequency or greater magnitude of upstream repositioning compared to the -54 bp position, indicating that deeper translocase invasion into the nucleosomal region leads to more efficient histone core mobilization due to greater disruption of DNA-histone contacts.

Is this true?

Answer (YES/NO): NO